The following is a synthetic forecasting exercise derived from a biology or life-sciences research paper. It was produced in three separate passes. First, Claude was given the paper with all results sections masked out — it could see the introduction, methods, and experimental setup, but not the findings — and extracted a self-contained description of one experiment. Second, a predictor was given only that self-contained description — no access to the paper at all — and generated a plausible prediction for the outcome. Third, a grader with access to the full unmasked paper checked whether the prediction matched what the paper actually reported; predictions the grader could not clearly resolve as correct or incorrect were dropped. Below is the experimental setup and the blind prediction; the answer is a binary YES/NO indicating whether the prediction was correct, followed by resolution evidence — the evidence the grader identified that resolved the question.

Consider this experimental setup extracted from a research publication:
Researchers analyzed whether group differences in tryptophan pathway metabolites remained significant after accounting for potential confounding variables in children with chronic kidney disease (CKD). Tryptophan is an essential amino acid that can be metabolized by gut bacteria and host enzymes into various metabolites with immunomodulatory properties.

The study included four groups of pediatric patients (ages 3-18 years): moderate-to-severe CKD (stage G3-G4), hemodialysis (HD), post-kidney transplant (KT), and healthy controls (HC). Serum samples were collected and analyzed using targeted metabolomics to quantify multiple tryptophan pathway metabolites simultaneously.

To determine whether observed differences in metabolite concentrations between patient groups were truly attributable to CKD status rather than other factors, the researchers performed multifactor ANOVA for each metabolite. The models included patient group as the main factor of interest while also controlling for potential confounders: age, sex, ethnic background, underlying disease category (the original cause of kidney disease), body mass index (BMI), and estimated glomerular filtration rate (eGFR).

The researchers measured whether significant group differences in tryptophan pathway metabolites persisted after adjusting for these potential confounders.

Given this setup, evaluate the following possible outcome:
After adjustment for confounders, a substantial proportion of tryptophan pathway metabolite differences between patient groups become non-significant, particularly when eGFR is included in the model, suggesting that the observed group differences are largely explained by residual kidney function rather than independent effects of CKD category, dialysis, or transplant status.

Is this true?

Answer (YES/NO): NO